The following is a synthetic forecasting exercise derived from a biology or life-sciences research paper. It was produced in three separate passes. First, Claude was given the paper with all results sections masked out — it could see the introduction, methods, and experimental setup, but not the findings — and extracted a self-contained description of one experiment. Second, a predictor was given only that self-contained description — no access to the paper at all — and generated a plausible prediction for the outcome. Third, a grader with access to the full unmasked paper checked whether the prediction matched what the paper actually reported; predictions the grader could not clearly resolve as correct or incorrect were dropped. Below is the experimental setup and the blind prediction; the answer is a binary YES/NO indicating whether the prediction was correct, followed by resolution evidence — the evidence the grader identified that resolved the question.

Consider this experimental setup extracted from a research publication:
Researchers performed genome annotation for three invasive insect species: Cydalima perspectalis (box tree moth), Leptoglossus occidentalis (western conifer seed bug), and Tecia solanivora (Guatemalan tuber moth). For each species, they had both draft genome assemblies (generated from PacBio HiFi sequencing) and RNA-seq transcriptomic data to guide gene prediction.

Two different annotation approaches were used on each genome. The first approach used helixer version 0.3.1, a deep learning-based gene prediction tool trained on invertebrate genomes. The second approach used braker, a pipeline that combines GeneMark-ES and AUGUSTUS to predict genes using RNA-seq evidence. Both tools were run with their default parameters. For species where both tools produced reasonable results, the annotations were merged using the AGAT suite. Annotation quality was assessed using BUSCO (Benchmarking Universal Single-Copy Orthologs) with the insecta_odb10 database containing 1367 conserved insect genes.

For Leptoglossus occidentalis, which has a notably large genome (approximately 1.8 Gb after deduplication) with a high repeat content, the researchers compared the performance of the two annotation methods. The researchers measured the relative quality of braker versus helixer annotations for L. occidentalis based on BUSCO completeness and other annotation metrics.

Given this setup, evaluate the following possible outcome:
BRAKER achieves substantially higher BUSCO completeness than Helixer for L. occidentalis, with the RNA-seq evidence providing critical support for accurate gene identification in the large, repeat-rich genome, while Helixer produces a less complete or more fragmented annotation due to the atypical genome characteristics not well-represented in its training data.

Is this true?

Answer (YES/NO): NO